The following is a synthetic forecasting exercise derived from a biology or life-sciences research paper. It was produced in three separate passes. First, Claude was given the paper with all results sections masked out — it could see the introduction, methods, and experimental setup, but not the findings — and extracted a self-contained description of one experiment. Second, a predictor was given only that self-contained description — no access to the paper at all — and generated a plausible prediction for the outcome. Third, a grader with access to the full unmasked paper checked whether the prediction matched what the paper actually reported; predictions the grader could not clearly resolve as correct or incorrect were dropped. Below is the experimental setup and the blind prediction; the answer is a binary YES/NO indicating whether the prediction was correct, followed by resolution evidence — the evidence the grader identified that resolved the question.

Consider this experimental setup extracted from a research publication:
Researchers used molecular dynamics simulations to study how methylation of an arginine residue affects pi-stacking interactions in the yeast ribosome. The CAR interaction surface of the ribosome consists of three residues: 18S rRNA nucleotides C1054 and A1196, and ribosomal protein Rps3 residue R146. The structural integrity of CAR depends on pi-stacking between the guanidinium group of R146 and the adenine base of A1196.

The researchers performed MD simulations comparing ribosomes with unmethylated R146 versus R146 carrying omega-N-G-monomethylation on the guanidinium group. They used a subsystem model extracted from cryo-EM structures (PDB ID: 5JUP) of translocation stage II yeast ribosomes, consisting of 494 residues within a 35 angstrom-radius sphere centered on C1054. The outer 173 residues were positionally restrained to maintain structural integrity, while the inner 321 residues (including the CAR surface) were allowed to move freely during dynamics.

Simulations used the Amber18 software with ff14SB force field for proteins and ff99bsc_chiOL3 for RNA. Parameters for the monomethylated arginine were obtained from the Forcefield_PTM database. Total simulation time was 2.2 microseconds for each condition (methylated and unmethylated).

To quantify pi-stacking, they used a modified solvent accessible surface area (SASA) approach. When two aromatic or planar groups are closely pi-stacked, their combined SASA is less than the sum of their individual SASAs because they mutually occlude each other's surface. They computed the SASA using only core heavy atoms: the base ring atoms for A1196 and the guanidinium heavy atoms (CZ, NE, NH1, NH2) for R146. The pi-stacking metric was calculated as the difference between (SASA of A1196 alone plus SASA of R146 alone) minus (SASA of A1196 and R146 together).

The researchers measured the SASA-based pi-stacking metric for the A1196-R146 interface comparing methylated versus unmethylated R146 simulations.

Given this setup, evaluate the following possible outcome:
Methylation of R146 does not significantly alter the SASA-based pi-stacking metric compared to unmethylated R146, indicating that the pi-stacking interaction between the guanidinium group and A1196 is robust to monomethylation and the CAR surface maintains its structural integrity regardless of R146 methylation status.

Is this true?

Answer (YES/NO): NO